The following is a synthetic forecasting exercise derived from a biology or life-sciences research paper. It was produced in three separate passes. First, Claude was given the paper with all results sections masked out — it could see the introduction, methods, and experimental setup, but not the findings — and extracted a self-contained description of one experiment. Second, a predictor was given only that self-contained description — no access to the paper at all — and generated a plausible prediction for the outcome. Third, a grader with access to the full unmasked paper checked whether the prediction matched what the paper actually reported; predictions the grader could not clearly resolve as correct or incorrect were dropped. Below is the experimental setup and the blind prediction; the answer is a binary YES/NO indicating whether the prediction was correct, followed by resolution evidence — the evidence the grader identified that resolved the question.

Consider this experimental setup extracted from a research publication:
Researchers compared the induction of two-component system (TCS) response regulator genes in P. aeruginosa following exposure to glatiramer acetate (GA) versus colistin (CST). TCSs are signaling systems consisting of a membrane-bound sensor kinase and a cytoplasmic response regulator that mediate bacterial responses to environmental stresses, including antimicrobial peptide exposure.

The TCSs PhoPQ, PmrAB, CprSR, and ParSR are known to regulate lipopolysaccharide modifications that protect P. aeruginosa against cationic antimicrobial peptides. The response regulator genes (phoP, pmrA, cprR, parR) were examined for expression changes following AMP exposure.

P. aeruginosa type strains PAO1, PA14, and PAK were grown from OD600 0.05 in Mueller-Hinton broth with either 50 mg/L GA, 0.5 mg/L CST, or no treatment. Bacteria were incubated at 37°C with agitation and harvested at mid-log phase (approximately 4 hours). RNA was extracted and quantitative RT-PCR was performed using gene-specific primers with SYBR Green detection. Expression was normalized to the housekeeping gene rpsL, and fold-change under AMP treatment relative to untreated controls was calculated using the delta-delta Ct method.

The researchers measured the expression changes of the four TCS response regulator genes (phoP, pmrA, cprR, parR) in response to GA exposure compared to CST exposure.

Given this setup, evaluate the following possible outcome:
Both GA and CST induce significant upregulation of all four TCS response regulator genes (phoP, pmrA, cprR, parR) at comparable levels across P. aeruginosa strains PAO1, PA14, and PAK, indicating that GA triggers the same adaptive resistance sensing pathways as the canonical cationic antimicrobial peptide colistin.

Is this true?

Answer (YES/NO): NO